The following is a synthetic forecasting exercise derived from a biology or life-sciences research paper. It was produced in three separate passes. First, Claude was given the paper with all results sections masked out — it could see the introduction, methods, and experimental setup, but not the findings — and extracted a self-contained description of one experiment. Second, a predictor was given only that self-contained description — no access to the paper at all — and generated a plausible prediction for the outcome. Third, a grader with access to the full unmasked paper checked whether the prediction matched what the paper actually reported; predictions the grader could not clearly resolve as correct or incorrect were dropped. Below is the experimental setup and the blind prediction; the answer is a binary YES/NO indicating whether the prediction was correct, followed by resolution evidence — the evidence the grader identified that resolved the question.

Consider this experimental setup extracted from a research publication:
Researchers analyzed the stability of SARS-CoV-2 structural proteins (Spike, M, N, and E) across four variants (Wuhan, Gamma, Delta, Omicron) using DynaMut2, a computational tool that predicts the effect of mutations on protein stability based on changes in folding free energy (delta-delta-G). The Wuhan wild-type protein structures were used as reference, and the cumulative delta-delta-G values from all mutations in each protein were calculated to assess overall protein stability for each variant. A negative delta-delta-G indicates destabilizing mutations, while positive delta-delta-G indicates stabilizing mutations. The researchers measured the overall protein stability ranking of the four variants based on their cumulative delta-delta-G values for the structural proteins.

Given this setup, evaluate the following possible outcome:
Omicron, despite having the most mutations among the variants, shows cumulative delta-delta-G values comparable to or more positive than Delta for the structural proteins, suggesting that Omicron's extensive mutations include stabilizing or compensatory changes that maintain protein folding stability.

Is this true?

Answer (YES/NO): NO